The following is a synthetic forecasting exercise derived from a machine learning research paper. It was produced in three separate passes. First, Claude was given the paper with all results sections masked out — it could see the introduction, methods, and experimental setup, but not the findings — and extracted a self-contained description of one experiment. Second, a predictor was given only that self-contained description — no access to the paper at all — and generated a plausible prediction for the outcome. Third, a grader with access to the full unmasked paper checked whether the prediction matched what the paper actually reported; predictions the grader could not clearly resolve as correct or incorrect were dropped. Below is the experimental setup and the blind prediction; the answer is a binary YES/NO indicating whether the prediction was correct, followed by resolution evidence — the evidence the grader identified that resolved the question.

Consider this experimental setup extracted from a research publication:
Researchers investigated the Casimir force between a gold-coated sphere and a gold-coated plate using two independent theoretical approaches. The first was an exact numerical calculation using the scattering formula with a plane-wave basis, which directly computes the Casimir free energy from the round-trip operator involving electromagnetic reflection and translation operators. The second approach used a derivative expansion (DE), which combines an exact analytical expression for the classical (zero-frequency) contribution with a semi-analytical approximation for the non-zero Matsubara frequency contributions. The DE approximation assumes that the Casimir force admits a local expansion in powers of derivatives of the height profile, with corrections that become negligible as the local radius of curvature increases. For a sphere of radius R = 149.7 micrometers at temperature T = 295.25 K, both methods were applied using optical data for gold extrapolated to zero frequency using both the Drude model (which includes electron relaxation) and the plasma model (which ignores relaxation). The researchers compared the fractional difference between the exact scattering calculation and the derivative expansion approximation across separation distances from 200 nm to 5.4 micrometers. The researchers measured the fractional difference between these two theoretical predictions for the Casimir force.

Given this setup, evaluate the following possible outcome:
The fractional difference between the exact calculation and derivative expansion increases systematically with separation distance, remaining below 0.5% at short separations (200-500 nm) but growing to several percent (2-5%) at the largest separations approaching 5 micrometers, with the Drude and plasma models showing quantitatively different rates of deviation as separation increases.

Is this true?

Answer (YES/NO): NO